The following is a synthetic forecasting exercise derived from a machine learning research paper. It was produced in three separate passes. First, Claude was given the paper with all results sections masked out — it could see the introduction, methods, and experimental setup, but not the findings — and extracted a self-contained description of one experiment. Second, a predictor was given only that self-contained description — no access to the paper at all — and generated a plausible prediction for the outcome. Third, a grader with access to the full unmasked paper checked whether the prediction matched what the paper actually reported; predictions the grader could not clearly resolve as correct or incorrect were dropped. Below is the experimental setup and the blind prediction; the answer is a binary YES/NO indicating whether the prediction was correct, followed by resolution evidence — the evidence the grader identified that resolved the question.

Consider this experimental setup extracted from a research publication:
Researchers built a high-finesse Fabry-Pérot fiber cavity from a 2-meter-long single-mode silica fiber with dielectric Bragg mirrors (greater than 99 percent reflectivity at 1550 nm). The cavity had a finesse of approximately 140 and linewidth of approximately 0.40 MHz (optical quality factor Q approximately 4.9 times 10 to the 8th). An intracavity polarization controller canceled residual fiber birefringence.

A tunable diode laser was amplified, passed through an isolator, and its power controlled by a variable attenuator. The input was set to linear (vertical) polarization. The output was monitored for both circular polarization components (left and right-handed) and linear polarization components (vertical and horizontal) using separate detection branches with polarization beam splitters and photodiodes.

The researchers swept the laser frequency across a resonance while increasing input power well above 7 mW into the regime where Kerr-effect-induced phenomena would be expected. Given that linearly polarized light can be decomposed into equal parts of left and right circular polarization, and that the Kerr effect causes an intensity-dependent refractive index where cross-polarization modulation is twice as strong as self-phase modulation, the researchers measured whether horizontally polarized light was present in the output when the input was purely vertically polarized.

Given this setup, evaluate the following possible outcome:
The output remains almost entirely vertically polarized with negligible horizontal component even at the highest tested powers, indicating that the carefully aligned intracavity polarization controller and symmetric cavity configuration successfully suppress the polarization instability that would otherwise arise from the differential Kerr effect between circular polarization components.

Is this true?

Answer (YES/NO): NO